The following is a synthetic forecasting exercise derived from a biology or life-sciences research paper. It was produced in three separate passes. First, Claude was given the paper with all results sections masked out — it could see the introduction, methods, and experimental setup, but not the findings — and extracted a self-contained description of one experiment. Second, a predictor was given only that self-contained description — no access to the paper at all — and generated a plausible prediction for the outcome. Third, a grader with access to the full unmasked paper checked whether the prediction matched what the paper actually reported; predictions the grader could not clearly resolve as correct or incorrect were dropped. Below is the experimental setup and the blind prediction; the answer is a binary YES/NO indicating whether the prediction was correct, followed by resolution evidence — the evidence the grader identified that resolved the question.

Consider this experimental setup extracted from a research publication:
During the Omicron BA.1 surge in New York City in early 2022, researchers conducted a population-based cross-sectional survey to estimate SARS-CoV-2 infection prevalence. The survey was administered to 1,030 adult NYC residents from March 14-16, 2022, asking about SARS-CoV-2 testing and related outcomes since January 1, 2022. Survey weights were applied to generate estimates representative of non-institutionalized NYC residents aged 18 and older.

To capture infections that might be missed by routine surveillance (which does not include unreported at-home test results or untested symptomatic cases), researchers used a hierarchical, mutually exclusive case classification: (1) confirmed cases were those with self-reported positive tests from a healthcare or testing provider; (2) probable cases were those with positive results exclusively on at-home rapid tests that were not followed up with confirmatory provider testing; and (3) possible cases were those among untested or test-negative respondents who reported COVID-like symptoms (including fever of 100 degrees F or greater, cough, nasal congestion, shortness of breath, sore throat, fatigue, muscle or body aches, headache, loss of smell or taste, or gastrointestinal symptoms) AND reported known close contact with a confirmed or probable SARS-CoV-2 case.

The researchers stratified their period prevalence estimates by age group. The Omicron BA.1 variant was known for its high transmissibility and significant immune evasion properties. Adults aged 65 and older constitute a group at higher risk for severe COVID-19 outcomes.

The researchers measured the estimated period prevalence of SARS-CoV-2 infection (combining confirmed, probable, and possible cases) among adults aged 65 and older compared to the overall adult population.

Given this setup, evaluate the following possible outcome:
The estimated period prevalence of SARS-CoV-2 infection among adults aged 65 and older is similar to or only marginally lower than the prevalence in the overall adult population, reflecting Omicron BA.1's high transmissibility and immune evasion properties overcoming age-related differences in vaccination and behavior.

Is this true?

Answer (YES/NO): NO